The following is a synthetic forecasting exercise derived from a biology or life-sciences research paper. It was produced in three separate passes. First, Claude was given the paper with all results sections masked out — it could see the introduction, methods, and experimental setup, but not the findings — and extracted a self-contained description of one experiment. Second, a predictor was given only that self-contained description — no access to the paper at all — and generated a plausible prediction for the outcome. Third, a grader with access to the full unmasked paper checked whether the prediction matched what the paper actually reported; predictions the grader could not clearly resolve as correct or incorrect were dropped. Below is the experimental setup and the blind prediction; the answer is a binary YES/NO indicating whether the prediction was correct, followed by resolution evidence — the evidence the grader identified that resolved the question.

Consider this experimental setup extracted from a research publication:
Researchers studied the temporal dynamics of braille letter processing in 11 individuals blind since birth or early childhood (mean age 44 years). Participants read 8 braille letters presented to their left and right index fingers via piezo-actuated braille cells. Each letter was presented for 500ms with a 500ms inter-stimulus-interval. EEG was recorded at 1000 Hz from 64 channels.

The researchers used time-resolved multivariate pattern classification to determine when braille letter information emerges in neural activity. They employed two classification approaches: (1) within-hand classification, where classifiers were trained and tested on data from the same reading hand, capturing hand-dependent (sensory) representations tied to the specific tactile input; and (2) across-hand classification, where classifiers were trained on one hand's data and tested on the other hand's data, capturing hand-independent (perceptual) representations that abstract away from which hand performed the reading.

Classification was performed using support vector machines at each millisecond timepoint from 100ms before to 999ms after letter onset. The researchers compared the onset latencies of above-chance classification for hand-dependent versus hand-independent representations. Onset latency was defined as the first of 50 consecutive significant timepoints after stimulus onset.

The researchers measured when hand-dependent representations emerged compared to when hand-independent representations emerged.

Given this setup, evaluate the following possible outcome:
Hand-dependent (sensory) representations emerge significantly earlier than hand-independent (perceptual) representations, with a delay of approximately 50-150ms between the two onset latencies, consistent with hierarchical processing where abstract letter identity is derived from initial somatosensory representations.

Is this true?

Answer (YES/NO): YES